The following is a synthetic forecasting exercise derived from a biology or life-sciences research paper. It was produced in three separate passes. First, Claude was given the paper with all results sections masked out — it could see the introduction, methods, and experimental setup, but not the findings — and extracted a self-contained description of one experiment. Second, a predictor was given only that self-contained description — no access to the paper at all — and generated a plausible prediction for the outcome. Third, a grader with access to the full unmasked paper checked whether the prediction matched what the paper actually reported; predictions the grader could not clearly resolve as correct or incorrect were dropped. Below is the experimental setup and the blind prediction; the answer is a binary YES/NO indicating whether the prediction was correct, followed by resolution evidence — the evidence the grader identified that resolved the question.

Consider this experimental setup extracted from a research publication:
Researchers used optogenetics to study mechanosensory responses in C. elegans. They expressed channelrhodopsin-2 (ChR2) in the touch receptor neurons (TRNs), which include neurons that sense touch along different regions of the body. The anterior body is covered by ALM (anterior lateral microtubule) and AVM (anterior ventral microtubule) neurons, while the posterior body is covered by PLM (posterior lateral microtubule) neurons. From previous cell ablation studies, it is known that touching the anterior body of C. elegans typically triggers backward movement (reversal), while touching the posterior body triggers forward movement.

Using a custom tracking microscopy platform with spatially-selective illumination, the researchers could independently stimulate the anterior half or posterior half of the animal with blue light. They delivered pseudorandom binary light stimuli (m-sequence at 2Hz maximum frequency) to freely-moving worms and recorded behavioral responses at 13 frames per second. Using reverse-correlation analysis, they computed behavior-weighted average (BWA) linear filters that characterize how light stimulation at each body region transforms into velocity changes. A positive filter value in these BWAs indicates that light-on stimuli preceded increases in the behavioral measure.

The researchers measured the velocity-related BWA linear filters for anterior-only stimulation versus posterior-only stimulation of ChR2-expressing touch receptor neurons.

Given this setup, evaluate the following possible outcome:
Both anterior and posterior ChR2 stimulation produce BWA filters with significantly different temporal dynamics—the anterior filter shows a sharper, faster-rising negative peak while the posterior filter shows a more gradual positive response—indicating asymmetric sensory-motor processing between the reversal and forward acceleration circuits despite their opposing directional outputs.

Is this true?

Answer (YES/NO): NO